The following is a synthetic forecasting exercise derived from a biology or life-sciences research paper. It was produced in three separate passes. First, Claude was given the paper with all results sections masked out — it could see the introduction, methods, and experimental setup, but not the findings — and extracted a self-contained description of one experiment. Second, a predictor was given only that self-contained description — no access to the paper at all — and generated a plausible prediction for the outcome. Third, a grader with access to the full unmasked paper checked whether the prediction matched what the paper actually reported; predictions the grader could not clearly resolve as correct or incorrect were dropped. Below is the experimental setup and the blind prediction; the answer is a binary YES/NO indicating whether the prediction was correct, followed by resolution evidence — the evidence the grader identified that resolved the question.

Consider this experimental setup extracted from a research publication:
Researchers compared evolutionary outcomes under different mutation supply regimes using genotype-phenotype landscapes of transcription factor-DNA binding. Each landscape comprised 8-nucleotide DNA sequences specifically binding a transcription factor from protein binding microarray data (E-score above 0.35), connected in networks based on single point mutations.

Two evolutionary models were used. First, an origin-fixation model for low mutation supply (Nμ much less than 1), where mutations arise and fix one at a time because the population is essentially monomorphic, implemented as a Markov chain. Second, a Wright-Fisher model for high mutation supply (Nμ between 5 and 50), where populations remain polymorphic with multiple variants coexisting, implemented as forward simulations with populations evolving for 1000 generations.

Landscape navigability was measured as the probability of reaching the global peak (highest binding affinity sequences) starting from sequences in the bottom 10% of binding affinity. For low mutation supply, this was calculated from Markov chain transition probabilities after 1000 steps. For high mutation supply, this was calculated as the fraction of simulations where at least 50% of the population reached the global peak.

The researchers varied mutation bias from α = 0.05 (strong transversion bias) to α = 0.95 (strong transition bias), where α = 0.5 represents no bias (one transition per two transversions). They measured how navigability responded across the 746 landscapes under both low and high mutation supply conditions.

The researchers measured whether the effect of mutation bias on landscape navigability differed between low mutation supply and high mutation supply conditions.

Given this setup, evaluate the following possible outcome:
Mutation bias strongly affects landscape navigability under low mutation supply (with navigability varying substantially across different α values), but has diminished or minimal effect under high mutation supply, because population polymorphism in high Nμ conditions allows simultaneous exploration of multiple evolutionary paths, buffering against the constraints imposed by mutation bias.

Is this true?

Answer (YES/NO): YES